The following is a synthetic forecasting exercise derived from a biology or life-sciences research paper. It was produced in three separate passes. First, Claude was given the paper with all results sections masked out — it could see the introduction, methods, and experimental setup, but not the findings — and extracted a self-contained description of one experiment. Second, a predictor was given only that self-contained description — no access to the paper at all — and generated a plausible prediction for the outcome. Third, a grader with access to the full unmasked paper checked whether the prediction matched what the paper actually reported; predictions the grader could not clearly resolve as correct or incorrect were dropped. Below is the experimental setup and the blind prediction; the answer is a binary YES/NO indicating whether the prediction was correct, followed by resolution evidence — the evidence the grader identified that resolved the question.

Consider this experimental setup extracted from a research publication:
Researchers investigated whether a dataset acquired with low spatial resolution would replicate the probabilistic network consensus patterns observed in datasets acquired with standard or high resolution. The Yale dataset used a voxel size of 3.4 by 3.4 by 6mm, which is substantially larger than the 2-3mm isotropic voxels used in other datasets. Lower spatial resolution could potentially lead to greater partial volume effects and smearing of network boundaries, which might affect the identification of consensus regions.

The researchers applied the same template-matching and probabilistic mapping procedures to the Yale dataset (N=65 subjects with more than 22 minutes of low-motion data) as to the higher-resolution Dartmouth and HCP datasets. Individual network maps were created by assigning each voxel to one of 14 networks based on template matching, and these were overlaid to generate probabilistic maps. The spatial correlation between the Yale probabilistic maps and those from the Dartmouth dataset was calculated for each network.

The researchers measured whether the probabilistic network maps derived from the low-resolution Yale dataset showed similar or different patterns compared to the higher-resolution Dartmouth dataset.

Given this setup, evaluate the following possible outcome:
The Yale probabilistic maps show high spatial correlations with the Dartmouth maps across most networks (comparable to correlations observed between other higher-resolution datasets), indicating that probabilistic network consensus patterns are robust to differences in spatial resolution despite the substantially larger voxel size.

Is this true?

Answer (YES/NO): YES